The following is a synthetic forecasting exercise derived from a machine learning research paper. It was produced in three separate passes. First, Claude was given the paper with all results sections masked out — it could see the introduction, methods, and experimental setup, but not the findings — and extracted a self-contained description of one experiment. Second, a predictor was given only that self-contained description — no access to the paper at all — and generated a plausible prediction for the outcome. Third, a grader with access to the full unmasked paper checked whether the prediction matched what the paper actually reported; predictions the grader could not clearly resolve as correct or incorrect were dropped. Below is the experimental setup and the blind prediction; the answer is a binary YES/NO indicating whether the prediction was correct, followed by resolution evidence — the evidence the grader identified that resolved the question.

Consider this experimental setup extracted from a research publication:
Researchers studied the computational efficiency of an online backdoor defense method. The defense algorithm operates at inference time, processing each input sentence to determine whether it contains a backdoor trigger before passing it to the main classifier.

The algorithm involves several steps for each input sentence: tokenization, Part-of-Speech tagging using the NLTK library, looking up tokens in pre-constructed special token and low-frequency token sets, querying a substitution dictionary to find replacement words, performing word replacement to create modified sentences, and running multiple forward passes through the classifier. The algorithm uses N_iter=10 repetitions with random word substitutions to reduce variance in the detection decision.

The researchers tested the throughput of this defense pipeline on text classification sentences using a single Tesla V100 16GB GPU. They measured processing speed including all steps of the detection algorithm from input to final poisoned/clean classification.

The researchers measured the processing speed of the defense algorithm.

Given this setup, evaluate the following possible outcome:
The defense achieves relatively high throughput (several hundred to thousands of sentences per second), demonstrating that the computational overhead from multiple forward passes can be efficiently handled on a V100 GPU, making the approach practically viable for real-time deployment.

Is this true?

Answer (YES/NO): NO